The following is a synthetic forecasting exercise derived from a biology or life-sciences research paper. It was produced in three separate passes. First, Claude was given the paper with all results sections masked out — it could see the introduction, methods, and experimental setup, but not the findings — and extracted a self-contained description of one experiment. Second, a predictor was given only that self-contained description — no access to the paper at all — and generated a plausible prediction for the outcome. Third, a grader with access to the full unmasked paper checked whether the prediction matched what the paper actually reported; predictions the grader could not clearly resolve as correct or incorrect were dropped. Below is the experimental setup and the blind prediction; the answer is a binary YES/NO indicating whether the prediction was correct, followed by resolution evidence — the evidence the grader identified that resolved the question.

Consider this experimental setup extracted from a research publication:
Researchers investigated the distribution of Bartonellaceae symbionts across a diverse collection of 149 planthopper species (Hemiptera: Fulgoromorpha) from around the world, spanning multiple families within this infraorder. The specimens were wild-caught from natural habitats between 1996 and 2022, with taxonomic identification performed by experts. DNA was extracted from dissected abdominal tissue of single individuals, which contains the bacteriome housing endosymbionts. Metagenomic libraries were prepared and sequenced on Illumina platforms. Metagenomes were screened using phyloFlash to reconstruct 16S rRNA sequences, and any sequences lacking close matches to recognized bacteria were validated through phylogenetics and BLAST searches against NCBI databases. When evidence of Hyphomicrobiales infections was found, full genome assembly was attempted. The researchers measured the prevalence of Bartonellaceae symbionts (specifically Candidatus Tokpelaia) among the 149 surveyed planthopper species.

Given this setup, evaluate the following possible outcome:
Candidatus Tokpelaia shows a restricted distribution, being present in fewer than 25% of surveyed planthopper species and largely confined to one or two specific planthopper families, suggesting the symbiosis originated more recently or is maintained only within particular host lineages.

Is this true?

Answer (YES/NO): NO